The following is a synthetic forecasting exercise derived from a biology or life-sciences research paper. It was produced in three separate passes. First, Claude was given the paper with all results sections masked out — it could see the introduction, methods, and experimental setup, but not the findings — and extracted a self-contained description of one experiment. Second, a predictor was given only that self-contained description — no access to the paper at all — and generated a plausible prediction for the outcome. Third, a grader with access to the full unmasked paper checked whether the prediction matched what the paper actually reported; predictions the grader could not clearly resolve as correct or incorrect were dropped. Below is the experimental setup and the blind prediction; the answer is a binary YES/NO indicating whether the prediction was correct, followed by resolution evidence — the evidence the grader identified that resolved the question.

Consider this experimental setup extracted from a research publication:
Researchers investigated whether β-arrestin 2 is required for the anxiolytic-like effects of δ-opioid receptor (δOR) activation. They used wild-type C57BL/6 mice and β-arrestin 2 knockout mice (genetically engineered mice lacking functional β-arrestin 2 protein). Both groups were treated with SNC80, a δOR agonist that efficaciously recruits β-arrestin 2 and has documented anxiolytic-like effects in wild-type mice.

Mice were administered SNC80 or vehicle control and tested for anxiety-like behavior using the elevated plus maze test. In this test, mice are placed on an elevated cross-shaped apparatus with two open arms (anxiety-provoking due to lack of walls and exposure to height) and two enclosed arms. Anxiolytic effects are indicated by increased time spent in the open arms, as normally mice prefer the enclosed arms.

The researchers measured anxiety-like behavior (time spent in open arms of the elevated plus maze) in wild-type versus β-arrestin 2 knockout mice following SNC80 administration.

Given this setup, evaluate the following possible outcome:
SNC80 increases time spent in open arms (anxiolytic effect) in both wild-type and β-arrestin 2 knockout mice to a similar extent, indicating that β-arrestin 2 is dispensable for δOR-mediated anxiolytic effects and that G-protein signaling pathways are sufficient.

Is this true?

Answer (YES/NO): NO